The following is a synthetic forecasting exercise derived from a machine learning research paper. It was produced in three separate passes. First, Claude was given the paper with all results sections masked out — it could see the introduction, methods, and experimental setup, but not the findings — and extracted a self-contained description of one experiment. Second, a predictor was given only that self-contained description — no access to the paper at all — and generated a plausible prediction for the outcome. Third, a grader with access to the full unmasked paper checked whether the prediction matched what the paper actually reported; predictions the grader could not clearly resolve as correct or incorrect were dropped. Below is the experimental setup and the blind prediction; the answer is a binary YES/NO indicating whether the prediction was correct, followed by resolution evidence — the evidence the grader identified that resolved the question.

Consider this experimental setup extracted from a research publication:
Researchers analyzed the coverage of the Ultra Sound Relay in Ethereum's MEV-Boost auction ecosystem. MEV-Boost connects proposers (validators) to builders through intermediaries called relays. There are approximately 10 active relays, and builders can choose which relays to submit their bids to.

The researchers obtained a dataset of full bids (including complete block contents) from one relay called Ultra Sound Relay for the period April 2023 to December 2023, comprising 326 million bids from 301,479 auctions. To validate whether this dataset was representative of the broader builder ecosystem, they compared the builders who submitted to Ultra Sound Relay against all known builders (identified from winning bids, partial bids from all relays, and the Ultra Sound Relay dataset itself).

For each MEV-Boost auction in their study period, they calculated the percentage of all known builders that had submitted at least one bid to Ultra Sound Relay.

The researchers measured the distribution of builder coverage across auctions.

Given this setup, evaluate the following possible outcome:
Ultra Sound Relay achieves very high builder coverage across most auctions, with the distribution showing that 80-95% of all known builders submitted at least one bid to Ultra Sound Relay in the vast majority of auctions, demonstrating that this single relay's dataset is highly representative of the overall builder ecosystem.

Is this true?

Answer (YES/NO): NO